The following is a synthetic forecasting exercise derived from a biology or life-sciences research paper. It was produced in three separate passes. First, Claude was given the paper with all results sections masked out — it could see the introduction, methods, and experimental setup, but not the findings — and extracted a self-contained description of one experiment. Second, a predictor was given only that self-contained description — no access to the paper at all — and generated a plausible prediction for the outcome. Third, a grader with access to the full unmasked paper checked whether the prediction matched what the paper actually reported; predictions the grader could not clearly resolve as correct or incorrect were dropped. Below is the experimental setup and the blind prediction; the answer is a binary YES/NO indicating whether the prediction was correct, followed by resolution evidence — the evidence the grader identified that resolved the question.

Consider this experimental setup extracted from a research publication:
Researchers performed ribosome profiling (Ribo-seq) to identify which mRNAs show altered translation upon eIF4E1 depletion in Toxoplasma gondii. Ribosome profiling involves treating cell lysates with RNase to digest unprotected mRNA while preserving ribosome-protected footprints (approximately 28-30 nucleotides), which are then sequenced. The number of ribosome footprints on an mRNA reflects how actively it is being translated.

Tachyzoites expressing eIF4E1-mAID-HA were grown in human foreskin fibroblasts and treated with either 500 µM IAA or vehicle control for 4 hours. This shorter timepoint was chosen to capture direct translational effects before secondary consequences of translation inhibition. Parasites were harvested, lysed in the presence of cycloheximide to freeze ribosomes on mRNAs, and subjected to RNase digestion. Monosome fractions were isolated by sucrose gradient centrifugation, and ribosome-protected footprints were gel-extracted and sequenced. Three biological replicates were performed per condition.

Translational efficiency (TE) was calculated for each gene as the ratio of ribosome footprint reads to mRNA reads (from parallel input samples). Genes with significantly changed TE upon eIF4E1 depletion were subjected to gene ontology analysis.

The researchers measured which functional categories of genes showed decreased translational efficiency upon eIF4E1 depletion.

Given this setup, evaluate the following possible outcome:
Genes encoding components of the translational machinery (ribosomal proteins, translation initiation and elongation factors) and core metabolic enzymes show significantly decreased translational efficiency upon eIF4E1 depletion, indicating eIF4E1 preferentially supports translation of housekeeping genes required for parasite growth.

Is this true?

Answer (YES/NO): NO